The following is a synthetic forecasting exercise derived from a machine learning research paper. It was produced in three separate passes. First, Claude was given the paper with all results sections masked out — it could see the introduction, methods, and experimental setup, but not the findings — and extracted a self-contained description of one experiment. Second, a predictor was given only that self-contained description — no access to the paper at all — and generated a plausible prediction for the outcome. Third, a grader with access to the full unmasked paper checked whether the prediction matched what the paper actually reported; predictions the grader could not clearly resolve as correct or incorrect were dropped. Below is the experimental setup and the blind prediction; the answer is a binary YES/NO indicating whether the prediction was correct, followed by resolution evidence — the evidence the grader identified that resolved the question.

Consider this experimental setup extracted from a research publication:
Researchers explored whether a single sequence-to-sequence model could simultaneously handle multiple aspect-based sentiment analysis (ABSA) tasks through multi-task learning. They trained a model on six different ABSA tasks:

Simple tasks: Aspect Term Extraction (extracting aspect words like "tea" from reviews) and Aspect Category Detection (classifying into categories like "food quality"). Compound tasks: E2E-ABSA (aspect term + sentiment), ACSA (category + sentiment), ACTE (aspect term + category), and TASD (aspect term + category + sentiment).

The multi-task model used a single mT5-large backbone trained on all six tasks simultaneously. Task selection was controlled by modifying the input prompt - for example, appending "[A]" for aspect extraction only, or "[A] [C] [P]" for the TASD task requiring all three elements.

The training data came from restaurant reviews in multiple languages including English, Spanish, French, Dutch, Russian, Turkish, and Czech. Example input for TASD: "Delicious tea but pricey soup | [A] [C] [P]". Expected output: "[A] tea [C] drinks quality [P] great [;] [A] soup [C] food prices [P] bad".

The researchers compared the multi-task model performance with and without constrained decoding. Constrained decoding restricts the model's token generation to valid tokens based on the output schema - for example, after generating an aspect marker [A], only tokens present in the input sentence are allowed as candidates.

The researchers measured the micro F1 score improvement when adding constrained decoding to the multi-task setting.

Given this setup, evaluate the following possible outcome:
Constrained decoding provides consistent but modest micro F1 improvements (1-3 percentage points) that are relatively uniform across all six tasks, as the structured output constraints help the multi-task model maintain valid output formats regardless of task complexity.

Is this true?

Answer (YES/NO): NO